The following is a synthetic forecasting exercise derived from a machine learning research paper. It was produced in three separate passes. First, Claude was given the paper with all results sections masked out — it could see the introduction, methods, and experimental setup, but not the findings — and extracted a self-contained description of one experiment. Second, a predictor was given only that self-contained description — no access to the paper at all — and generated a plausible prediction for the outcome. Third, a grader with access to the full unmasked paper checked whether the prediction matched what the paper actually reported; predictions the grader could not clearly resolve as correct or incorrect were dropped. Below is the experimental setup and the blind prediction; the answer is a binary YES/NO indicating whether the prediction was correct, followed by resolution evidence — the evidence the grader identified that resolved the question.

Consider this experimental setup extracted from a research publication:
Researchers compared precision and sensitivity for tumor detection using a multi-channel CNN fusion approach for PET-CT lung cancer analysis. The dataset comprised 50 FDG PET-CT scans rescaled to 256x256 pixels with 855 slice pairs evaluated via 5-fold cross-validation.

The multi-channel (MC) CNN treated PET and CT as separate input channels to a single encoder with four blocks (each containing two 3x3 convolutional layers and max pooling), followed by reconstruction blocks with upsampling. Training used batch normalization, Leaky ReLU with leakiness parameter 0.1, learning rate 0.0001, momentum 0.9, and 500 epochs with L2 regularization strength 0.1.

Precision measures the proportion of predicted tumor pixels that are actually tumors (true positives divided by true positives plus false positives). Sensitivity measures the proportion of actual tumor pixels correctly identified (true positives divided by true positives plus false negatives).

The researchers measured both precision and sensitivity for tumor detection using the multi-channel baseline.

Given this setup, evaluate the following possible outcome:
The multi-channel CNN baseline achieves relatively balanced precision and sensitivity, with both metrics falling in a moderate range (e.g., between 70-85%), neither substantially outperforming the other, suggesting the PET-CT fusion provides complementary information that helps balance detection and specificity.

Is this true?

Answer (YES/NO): NO